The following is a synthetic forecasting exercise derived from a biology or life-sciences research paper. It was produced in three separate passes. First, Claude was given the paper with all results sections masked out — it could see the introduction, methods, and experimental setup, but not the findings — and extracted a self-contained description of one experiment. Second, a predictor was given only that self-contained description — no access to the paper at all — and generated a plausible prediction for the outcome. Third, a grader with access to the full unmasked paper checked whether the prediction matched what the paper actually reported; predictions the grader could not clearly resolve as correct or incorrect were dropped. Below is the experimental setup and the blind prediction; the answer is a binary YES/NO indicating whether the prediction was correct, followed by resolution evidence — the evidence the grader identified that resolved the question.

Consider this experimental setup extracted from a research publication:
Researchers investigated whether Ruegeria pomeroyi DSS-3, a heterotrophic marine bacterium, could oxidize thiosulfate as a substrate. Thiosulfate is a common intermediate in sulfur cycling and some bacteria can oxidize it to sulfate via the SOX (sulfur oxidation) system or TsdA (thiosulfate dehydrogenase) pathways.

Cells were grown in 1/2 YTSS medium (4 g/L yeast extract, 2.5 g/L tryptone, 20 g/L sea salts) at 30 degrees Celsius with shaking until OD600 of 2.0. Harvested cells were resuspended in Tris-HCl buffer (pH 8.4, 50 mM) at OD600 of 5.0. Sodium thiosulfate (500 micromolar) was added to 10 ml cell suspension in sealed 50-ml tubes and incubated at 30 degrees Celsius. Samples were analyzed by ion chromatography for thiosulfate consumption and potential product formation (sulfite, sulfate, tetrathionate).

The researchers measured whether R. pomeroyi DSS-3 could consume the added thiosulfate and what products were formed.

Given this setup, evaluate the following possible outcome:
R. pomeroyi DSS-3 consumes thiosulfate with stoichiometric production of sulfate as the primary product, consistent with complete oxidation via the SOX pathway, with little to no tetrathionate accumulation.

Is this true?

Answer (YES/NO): NO